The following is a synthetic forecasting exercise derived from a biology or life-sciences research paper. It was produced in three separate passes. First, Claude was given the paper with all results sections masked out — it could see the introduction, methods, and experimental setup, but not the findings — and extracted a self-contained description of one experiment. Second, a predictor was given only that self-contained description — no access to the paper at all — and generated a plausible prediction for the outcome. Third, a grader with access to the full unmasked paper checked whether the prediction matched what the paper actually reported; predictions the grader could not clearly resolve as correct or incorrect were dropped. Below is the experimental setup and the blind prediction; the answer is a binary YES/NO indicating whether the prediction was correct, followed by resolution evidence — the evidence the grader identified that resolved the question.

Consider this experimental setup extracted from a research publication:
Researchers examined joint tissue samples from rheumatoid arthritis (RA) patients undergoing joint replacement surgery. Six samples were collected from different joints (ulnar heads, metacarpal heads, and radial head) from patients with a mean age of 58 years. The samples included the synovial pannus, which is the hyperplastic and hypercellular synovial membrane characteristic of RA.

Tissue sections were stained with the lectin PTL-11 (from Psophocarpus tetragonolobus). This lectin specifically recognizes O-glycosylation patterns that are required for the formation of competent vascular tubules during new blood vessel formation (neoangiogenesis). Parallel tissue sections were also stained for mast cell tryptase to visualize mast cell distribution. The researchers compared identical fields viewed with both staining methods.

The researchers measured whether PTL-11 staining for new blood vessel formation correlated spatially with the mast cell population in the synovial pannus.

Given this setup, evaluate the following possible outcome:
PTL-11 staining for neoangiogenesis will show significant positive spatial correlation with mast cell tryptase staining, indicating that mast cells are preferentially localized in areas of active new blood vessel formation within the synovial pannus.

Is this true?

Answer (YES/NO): YES